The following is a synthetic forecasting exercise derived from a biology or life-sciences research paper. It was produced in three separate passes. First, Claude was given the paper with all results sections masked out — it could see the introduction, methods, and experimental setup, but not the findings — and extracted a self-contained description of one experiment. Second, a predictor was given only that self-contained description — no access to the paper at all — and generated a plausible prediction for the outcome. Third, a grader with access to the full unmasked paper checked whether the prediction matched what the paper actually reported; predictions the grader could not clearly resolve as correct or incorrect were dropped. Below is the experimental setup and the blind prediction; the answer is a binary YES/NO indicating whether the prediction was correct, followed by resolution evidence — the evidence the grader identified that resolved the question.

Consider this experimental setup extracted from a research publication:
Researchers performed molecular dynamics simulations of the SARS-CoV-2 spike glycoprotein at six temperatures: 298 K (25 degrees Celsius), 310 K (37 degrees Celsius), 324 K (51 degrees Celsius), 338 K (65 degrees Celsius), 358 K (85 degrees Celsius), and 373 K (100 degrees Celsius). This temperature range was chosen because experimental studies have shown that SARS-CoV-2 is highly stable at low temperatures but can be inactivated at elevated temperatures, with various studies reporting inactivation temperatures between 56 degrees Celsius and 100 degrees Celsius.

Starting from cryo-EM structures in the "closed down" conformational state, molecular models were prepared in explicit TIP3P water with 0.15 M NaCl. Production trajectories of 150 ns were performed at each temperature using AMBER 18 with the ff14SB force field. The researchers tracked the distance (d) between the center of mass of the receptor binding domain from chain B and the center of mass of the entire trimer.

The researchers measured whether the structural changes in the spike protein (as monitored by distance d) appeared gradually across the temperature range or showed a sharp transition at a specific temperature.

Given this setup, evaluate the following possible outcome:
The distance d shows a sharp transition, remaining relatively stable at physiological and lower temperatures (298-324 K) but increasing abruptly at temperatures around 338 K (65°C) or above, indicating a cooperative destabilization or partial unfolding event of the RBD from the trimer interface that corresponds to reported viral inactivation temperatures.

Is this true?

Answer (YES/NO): NO